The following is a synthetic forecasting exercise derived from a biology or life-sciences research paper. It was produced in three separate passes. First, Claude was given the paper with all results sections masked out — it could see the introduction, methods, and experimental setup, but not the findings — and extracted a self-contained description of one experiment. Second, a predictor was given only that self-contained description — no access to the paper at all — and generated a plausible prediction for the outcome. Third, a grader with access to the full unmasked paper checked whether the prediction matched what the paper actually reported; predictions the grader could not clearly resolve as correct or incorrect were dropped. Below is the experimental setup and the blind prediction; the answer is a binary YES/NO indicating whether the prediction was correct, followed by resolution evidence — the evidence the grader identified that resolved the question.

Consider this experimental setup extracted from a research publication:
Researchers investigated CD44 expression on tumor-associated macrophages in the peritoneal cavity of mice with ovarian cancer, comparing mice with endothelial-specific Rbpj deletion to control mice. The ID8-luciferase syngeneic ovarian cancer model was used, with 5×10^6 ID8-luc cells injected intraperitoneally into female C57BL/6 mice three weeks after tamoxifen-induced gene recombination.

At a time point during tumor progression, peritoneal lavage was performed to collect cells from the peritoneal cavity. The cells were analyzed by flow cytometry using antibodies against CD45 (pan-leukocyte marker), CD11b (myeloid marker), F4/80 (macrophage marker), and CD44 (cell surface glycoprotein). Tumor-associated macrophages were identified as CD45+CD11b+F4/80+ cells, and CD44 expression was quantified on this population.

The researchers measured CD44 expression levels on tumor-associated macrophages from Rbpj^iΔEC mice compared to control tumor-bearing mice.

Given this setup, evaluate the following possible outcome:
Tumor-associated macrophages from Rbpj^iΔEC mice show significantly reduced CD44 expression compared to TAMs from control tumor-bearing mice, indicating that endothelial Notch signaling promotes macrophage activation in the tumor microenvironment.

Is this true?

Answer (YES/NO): YES